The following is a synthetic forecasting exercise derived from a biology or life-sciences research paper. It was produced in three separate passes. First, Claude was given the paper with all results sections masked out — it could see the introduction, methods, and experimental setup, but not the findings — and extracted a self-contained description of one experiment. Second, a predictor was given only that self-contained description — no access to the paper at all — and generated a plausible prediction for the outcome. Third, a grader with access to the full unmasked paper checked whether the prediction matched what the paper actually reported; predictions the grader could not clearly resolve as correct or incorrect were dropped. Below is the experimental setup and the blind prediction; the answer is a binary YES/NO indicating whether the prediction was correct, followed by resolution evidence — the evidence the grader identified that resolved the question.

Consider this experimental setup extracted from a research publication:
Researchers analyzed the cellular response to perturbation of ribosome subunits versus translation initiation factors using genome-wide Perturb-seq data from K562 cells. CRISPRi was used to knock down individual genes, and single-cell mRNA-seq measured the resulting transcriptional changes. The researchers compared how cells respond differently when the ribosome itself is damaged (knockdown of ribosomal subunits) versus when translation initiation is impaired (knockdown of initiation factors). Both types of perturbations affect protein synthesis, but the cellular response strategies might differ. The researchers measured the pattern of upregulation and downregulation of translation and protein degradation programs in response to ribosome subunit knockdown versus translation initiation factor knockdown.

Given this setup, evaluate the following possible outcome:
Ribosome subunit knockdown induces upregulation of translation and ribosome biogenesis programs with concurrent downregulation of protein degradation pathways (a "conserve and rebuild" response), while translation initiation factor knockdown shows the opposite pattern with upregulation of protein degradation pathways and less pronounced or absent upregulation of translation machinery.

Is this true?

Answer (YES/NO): NO